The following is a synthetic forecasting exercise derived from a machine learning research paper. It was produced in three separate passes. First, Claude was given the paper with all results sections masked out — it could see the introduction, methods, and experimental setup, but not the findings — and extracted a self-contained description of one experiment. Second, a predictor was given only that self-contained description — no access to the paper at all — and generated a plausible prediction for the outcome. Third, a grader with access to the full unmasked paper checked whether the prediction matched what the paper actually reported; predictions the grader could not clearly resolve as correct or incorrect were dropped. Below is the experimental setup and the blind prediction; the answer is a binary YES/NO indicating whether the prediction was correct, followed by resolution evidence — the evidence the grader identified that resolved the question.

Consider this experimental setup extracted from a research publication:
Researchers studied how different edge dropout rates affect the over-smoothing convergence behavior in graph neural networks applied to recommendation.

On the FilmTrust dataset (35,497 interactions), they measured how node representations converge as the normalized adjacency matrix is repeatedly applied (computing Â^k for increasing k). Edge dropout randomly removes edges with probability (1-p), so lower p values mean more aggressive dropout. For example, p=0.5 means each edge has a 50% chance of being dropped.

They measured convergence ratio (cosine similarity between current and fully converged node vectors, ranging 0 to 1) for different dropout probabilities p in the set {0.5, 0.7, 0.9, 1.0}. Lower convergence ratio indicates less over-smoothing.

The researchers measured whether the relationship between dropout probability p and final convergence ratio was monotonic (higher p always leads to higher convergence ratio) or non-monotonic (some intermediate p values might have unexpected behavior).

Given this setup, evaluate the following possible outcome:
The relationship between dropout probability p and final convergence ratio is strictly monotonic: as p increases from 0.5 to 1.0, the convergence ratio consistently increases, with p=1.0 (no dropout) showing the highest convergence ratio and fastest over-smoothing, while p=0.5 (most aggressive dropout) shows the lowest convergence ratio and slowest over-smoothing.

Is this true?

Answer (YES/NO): YES